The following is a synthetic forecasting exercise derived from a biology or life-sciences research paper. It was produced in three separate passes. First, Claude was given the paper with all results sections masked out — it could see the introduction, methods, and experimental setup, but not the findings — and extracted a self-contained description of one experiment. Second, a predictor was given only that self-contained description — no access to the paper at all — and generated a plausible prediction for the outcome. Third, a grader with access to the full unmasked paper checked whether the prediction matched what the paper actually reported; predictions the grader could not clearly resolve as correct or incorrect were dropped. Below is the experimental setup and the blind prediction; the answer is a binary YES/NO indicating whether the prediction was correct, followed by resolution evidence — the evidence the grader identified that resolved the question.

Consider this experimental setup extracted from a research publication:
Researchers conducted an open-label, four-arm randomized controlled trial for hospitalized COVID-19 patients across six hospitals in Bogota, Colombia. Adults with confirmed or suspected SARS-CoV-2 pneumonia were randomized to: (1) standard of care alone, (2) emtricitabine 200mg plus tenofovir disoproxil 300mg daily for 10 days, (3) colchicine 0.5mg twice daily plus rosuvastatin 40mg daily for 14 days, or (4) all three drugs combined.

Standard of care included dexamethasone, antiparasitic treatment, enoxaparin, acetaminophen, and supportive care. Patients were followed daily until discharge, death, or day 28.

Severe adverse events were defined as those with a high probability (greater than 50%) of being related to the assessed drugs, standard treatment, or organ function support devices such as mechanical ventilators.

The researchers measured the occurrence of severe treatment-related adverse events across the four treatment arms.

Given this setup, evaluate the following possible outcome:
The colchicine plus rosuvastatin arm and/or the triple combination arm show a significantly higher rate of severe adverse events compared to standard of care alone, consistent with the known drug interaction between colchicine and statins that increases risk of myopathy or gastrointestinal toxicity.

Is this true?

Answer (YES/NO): NO